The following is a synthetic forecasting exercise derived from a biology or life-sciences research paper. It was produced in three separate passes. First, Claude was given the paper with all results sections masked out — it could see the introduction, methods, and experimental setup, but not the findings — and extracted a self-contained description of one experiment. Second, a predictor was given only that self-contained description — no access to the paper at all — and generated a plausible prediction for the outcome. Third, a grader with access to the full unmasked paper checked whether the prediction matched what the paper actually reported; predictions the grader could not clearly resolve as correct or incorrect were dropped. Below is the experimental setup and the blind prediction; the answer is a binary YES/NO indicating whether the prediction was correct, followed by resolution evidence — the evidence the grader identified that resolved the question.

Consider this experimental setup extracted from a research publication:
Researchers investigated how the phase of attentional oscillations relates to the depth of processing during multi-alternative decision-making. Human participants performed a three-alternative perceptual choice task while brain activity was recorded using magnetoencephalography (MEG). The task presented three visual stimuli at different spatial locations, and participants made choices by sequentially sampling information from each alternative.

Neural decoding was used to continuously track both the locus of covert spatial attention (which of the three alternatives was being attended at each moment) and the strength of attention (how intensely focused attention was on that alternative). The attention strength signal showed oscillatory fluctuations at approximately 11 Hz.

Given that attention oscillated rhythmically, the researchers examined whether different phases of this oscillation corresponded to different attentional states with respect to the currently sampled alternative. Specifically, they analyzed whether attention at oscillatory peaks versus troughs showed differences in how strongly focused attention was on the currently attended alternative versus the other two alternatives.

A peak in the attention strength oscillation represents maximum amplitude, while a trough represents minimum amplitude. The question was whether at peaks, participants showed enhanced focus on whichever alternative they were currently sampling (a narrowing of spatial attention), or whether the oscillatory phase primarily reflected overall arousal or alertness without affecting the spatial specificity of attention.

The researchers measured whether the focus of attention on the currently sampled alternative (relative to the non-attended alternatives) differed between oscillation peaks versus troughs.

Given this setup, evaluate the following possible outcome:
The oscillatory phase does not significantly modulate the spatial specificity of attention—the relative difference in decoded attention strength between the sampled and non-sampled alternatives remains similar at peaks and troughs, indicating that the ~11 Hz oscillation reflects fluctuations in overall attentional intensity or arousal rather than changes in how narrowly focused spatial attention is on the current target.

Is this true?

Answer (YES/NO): NO